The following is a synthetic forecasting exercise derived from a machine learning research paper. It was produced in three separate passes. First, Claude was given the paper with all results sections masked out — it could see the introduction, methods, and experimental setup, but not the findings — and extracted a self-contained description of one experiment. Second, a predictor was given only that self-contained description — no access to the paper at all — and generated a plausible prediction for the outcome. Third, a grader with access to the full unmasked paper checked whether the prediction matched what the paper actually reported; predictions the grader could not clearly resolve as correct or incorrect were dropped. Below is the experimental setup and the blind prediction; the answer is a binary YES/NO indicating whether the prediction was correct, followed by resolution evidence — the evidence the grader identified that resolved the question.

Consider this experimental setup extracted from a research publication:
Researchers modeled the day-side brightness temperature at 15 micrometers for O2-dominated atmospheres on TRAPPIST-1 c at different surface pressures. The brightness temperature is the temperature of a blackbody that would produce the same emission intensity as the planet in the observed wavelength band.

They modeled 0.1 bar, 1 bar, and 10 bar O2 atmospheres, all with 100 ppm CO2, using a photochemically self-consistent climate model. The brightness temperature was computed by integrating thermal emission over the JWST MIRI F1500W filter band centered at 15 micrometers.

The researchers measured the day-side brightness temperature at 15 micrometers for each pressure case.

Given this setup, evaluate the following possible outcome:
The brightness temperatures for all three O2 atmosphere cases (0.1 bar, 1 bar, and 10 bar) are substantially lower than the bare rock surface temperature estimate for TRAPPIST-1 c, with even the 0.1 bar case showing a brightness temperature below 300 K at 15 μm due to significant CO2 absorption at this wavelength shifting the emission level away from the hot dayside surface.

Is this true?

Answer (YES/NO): NO